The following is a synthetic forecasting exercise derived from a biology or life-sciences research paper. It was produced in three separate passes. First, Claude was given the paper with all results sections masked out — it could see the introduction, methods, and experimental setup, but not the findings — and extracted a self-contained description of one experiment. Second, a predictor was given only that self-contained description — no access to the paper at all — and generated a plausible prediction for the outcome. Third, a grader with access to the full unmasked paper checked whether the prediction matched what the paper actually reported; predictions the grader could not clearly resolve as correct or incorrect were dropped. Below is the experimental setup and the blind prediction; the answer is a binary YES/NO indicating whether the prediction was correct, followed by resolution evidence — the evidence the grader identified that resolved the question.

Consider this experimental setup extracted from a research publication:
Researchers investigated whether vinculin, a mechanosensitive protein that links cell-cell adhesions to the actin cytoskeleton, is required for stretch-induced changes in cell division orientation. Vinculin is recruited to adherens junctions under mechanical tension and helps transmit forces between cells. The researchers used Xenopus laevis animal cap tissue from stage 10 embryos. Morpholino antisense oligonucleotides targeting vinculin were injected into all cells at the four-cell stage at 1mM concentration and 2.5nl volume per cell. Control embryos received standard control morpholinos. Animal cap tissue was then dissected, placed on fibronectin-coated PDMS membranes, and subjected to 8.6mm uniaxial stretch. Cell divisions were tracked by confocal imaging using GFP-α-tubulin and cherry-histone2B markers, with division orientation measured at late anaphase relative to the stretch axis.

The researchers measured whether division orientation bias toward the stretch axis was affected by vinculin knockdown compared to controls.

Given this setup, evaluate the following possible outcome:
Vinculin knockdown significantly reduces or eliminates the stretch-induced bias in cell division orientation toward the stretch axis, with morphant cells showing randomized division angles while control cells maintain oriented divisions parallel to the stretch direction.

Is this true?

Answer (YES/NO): NO